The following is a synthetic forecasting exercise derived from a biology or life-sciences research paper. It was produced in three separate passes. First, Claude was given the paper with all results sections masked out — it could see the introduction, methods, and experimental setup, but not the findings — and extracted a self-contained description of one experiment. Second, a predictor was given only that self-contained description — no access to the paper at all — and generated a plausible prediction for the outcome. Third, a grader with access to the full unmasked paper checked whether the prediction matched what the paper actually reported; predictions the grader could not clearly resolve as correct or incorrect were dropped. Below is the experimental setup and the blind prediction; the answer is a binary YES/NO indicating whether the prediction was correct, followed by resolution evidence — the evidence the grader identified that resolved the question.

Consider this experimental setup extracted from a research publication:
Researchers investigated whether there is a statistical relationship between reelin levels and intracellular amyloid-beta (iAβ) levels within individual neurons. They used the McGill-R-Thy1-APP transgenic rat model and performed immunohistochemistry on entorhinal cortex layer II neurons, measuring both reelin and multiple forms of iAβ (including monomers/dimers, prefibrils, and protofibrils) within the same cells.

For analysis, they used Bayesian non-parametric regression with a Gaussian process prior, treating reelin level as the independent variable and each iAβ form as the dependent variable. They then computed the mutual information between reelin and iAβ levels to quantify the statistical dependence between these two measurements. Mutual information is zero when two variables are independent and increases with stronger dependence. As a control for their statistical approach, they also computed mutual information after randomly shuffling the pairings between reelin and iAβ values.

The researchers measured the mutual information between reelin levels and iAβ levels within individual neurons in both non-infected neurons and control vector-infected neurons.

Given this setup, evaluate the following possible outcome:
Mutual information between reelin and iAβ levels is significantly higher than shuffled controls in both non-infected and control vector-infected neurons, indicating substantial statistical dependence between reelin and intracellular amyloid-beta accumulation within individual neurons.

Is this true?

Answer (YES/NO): YES